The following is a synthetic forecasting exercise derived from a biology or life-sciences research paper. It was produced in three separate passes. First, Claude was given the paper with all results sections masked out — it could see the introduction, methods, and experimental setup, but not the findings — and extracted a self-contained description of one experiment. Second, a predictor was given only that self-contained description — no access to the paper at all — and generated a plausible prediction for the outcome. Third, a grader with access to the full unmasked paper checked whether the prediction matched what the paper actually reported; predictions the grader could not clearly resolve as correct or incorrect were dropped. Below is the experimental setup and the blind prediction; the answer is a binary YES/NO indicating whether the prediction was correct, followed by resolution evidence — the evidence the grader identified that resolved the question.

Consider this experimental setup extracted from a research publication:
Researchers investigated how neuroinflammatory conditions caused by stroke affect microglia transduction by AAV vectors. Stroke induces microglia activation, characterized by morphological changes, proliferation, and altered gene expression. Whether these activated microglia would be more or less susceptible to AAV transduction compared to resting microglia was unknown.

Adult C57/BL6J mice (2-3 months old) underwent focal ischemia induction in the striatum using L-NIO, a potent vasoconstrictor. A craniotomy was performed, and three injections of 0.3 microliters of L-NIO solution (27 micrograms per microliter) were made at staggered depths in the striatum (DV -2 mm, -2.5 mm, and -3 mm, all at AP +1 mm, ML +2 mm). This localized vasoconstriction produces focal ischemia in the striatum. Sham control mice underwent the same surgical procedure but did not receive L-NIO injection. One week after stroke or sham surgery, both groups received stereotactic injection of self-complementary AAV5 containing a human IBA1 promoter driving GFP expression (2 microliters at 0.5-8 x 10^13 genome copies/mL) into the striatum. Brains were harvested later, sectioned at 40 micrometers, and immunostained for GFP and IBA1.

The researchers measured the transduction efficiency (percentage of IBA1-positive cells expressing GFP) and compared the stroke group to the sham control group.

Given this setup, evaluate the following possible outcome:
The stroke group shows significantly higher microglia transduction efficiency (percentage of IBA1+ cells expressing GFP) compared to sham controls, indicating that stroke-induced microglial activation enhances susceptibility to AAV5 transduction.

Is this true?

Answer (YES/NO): NO